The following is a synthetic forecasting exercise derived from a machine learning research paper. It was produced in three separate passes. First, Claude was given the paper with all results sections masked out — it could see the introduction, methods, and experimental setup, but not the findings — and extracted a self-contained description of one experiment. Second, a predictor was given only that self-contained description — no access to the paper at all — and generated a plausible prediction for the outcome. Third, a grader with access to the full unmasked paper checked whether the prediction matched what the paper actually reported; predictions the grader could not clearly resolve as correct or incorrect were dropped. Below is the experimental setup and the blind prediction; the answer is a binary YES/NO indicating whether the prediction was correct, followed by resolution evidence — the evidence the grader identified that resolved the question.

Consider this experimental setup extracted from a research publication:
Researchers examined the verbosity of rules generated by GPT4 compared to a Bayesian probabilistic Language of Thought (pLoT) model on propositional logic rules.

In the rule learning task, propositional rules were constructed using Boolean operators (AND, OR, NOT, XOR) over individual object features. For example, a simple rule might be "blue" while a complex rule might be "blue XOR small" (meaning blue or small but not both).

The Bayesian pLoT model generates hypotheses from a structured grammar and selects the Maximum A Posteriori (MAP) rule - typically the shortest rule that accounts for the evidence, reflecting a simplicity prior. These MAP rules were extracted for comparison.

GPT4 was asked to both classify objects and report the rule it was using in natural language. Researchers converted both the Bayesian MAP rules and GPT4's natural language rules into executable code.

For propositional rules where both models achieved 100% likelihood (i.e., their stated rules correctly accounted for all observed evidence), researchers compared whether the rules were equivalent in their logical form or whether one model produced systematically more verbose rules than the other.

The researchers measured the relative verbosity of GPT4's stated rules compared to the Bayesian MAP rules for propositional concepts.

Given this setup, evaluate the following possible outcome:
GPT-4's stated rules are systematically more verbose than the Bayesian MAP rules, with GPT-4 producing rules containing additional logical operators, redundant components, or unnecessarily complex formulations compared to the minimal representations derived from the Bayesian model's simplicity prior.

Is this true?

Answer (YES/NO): YES